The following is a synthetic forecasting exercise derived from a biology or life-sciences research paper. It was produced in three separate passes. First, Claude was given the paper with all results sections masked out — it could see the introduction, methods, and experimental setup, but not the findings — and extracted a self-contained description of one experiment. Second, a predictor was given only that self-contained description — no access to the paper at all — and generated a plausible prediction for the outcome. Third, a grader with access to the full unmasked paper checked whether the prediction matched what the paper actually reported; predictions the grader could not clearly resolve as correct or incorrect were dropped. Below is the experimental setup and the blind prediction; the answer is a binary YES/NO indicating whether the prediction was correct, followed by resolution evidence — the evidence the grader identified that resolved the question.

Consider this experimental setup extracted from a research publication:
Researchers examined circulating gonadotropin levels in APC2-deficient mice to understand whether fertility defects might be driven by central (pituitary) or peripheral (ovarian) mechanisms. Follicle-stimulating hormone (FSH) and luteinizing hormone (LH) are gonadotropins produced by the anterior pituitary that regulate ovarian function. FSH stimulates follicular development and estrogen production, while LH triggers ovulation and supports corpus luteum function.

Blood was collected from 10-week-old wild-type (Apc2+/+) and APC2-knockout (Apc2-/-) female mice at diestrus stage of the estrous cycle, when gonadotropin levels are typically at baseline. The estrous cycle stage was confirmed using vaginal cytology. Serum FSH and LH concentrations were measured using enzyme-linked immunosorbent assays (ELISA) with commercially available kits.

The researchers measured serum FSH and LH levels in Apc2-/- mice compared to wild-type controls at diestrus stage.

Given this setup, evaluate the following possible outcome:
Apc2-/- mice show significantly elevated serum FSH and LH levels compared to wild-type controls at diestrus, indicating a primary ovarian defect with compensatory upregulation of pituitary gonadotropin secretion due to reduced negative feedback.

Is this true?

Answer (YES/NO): NO